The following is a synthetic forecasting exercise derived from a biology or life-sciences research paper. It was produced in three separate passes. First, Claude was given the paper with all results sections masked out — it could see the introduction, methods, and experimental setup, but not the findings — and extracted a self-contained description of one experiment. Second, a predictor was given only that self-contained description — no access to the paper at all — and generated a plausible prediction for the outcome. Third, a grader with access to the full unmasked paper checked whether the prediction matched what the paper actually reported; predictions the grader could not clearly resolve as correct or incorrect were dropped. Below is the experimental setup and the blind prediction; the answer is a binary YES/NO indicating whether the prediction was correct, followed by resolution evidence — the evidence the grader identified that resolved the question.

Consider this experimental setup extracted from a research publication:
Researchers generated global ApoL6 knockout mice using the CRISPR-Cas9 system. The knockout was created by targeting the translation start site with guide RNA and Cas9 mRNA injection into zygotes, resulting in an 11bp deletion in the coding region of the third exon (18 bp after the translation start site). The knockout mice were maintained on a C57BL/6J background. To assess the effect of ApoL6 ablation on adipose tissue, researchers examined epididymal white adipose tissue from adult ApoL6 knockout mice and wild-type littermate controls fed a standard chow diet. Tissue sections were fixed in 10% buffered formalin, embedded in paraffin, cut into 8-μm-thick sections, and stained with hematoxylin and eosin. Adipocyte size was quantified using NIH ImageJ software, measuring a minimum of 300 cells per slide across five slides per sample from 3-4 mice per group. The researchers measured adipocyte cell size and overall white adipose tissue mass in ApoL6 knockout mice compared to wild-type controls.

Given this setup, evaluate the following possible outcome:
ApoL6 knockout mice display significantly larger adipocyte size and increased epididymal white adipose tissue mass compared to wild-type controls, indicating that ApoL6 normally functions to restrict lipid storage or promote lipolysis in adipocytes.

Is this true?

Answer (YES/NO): NO